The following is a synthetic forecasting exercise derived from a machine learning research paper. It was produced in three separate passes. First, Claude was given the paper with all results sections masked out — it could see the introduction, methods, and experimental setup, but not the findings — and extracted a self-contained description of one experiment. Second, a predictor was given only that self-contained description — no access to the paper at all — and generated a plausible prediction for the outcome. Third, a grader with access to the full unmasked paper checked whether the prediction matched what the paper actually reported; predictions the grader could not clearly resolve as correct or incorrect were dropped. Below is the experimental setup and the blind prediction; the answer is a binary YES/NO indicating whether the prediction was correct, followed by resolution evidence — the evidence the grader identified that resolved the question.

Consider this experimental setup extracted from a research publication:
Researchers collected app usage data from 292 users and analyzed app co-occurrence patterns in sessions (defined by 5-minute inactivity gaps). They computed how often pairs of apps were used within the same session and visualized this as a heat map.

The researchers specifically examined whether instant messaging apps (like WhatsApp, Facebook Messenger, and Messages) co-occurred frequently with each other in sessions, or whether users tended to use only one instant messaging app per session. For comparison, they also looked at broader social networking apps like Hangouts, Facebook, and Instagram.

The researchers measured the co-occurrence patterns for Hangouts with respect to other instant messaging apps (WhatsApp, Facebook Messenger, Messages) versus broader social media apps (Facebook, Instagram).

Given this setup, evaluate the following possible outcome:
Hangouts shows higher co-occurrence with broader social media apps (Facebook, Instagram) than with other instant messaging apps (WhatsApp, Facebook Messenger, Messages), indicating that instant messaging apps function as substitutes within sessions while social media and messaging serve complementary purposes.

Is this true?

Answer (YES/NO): YES